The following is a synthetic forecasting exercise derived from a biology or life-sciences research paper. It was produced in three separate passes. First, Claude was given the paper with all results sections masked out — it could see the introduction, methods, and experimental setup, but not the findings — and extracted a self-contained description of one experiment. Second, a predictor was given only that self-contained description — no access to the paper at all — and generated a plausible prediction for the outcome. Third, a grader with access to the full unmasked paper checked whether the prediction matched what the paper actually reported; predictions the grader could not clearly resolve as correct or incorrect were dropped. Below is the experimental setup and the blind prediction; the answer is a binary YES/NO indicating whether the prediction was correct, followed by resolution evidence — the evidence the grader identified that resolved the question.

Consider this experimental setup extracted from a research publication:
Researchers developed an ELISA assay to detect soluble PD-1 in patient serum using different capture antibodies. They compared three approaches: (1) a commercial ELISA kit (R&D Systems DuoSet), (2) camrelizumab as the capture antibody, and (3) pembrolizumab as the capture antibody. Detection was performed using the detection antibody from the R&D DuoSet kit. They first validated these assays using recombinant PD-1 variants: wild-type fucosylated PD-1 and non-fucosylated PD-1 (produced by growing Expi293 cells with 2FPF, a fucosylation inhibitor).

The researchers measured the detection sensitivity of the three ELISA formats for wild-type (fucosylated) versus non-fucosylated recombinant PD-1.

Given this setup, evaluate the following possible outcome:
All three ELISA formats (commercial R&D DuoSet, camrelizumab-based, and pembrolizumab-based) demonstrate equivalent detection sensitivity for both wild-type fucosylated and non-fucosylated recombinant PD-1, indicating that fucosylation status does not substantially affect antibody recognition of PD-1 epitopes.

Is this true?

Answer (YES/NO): NO